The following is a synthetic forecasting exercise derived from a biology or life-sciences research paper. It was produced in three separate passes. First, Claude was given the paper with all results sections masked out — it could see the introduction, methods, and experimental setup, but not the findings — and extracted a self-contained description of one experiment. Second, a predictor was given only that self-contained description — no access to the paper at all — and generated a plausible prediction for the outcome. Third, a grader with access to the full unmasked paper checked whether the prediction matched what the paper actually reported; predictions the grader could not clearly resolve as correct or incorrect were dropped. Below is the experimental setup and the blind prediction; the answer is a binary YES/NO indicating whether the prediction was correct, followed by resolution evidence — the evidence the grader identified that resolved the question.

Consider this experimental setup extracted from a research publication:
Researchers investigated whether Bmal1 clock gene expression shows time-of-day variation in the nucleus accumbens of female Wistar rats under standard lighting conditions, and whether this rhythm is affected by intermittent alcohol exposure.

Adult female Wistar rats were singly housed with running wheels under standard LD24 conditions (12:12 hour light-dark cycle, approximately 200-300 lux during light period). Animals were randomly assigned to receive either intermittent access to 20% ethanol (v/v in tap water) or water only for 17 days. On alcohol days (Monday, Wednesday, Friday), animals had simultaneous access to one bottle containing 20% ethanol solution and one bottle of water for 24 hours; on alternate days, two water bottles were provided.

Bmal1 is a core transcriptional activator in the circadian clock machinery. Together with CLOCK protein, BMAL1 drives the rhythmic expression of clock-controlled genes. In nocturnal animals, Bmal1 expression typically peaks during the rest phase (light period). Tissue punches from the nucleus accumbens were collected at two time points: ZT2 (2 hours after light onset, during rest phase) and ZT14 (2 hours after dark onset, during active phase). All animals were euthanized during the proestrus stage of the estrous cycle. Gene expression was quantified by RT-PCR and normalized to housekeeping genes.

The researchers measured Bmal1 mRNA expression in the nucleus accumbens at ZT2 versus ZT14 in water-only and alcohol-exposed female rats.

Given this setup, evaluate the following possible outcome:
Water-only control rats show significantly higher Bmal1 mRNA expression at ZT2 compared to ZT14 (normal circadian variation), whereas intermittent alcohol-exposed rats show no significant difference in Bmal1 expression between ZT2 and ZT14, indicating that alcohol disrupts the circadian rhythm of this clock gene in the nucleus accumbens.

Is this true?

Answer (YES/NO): NO